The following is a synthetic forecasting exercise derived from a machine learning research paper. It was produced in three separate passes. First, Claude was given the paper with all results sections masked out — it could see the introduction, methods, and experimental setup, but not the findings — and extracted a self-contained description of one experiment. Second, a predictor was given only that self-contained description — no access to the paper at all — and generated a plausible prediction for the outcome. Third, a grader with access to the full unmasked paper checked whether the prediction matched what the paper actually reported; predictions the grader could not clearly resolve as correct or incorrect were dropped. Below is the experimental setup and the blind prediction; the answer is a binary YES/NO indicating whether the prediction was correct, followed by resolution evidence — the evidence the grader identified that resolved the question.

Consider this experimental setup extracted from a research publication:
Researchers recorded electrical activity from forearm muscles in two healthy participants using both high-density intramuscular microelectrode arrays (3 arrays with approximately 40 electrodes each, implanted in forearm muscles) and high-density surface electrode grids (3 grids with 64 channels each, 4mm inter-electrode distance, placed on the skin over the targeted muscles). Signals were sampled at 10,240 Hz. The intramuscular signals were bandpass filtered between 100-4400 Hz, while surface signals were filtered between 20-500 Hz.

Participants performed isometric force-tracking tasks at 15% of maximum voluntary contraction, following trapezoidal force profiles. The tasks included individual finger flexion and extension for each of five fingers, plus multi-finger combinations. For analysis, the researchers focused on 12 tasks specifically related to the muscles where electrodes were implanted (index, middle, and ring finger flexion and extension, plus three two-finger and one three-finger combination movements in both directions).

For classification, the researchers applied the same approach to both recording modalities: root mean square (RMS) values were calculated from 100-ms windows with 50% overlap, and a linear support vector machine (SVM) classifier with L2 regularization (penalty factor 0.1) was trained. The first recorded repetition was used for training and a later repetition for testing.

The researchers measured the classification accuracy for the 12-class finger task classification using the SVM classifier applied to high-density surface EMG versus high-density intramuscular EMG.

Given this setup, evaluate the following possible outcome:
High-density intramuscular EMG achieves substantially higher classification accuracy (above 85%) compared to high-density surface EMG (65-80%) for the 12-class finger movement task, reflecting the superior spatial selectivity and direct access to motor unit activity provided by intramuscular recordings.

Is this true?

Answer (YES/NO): NO